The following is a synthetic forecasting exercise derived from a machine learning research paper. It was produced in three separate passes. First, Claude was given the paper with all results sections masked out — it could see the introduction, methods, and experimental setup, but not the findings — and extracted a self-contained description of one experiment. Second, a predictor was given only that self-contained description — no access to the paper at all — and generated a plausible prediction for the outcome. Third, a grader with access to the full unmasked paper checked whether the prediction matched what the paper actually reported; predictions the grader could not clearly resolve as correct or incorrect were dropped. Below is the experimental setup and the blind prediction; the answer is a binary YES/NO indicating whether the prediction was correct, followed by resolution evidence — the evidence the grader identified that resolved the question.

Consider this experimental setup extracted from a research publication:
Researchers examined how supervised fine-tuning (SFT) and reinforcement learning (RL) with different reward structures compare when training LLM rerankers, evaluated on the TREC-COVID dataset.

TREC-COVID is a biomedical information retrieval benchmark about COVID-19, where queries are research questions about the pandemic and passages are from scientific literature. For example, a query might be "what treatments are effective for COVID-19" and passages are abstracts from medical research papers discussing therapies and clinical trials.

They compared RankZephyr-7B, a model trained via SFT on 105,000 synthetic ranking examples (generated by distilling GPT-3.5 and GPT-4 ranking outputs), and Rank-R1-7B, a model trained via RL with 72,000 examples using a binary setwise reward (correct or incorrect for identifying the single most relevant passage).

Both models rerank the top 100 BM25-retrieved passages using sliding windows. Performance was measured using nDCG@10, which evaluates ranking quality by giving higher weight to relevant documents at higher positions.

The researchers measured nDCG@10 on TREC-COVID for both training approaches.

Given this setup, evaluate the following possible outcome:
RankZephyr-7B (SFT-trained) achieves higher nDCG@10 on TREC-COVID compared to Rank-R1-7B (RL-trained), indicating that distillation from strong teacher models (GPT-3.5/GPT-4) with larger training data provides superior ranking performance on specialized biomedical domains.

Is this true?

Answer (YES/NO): YES